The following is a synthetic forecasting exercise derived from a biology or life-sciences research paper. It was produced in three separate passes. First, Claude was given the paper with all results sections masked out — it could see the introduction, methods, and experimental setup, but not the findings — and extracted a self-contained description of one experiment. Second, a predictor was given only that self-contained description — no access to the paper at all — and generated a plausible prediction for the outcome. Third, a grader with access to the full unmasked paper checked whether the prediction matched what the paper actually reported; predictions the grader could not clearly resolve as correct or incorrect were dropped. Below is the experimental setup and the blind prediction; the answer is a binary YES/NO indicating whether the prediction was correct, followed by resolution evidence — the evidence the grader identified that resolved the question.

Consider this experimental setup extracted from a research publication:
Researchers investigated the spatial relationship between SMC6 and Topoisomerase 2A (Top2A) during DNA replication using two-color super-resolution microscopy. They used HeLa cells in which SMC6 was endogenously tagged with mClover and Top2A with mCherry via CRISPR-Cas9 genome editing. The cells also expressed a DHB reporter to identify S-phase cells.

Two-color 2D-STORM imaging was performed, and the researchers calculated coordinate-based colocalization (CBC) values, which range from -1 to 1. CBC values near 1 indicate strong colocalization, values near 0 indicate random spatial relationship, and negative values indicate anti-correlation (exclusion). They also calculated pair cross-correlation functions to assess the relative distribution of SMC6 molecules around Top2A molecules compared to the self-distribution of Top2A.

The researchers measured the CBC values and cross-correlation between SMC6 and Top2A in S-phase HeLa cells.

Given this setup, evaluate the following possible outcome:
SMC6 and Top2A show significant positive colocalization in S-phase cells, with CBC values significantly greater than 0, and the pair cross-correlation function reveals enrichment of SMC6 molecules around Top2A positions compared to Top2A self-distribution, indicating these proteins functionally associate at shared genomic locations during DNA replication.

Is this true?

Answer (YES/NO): NO